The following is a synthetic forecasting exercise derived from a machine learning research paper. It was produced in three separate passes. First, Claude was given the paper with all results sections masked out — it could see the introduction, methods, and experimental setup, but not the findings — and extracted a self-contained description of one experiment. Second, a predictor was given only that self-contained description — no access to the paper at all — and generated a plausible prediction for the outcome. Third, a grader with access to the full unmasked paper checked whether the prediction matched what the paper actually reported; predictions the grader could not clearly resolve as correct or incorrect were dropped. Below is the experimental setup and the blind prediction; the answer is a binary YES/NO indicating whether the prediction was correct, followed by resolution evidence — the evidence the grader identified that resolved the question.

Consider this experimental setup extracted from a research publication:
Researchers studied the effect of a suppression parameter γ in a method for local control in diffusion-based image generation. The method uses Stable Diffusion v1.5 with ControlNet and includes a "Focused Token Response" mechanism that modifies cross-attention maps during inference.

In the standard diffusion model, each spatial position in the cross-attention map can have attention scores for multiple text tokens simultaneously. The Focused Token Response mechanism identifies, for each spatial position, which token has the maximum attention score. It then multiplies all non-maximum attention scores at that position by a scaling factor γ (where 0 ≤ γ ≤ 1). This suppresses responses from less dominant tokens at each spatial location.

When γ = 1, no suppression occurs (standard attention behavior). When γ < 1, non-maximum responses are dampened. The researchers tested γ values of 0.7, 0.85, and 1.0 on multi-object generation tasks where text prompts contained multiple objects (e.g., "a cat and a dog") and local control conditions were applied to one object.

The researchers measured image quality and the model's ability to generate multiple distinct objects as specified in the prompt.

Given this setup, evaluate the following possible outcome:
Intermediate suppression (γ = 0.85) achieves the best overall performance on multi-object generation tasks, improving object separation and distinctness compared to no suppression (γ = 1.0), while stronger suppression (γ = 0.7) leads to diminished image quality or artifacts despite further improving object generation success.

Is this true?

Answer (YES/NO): NO